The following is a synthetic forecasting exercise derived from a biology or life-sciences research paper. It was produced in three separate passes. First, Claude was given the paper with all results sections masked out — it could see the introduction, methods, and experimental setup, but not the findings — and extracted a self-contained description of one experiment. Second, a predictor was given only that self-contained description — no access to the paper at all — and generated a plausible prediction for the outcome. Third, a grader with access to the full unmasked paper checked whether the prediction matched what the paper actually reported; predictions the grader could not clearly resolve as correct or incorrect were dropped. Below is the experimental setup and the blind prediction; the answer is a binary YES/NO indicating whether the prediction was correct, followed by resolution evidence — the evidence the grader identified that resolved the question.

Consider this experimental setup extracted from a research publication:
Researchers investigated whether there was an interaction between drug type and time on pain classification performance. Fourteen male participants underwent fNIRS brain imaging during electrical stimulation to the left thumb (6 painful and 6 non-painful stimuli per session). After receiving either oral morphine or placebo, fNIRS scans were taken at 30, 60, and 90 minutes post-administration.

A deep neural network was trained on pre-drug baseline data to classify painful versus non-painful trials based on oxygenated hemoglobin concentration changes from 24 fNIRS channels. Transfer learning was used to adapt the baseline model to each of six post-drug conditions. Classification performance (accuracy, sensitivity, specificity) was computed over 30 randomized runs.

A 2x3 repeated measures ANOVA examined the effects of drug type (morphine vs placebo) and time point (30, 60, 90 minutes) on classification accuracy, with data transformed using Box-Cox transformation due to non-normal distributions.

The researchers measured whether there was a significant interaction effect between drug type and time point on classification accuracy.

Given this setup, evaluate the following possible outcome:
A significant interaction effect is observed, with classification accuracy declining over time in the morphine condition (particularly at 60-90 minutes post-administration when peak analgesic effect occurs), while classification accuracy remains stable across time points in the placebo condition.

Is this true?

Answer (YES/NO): NO